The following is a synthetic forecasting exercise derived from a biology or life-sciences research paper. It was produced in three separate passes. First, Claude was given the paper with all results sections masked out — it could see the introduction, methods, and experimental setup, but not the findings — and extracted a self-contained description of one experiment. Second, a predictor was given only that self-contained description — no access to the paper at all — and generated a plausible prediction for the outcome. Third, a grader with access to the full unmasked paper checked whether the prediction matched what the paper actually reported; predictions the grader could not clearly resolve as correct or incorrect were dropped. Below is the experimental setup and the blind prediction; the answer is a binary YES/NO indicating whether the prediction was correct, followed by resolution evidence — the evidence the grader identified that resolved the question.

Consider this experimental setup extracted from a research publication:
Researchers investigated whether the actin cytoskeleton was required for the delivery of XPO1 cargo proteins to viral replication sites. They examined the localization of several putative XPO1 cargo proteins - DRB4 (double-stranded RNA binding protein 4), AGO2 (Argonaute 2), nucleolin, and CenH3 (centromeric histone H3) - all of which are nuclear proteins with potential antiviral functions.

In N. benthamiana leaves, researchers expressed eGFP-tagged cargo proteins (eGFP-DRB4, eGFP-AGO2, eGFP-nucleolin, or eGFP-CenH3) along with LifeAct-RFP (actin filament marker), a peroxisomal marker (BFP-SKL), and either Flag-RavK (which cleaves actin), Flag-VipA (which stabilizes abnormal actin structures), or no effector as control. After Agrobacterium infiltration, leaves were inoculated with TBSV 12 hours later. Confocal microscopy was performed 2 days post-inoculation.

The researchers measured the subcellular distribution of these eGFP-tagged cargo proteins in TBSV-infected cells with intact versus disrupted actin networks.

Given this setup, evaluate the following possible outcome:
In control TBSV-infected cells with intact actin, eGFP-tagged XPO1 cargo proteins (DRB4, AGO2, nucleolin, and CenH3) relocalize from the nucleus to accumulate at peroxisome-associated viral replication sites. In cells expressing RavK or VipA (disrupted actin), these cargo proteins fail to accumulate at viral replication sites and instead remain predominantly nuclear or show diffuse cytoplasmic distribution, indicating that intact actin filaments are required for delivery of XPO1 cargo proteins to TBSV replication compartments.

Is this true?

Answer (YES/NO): NO